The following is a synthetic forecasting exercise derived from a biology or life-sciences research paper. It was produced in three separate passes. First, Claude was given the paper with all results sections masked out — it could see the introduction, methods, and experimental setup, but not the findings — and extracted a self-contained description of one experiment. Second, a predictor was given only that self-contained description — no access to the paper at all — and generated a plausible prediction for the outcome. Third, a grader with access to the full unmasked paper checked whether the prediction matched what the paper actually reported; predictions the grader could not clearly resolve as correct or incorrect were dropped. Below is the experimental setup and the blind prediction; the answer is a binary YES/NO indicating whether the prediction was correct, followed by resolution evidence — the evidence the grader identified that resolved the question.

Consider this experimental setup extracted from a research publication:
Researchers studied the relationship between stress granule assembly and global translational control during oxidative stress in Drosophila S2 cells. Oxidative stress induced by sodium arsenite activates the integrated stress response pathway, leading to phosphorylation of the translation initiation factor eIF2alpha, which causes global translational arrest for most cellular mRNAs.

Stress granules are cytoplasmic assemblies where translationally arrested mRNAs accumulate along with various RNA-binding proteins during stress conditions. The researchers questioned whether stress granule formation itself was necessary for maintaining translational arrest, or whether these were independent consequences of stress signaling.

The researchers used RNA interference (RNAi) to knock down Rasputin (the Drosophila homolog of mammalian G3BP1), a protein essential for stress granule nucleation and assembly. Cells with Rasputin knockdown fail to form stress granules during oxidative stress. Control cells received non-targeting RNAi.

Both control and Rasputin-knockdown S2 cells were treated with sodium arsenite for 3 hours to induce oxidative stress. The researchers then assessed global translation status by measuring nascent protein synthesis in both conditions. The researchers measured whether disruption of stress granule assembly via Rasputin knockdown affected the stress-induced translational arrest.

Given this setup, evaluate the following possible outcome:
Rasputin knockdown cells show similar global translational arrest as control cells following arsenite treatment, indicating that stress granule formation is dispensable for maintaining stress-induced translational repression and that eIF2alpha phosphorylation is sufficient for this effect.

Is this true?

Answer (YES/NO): YES